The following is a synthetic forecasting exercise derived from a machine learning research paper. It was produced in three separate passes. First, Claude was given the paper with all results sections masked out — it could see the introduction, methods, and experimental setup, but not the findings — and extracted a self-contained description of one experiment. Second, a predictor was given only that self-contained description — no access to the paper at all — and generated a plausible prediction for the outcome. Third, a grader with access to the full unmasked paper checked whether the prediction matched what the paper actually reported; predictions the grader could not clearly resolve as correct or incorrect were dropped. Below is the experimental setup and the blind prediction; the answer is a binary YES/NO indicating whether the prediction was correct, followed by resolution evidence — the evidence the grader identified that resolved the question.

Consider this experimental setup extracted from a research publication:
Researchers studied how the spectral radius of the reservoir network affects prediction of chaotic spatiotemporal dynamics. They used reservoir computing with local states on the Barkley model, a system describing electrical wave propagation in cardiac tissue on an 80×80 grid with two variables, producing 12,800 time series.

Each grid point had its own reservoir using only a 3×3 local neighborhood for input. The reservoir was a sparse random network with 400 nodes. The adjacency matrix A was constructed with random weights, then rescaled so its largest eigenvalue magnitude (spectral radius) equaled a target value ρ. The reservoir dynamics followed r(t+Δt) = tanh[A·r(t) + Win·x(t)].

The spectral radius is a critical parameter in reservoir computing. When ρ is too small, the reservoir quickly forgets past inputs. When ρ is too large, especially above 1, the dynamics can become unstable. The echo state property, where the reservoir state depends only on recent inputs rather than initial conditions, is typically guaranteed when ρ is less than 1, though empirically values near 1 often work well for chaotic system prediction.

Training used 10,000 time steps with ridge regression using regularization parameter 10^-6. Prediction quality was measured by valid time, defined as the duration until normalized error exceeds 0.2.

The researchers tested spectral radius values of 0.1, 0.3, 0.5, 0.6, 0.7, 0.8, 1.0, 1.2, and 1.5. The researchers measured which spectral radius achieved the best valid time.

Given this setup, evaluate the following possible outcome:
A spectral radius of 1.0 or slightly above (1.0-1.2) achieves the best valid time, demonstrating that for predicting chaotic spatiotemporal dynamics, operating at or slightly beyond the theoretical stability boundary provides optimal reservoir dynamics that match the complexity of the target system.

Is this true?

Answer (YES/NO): NO